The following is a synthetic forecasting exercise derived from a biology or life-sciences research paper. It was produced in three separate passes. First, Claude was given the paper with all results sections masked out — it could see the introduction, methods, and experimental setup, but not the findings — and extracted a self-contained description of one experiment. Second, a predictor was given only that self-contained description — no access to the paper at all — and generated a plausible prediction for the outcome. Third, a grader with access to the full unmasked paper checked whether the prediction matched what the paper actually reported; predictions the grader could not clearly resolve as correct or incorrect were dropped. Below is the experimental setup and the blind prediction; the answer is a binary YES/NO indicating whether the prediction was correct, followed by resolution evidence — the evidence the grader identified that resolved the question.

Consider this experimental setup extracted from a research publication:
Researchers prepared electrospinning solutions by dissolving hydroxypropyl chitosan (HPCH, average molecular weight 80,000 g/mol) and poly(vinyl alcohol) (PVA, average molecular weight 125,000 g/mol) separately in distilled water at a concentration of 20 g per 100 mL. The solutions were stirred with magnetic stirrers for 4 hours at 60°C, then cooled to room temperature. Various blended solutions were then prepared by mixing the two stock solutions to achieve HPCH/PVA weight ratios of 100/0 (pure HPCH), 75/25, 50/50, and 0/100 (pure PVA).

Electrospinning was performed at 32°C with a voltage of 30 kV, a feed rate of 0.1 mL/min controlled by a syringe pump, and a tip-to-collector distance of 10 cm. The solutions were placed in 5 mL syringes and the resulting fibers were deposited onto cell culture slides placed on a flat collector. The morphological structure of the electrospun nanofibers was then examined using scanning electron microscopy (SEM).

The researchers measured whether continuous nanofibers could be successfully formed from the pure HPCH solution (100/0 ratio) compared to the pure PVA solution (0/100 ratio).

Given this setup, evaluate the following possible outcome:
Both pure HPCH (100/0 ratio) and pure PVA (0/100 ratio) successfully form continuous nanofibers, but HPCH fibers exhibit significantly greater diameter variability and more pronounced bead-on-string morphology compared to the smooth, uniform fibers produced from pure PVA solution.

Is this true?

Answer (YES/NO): NO